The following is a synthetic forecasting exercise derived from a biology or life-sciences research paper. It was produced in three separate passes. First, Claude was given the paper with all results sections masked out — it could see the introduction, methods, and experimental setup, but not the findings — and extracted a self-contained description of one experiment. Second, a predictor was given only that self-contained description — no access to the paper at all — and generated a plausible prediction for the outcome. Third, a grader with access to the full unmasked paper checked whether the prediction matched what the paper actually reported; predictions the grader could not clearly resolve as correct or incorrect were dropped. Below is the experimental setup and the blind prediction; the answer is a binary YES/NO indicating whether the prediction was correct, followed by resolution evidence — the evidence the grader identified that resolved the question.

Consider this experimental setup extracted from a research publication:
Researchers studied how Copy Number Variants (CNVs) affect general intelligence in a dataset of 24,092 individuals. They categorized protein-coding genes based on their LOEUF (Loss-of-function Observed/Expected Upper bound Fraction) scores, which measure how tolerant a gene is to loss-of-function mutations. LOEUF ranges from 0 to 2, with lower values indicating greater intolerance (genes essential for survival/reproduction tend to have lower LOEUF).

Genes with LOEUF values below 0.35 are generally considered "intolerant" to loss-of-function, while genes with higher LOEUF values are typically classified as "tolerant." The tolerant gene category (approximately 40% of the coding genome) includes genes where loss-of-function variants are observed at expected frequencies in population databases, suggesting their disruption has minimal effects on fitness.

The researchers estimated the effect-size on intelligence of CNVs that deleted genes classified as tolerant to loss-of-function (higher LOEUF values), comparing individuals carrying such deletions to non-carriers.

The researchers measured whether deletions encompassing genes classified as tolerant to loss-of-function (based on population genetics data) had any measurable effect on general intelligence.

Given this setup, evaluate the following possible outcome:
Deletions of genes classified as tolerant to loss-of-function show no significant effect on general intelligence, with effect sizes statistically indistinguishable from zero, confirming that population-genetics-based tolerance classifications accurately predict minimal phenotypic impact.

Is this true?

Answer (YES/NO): NO